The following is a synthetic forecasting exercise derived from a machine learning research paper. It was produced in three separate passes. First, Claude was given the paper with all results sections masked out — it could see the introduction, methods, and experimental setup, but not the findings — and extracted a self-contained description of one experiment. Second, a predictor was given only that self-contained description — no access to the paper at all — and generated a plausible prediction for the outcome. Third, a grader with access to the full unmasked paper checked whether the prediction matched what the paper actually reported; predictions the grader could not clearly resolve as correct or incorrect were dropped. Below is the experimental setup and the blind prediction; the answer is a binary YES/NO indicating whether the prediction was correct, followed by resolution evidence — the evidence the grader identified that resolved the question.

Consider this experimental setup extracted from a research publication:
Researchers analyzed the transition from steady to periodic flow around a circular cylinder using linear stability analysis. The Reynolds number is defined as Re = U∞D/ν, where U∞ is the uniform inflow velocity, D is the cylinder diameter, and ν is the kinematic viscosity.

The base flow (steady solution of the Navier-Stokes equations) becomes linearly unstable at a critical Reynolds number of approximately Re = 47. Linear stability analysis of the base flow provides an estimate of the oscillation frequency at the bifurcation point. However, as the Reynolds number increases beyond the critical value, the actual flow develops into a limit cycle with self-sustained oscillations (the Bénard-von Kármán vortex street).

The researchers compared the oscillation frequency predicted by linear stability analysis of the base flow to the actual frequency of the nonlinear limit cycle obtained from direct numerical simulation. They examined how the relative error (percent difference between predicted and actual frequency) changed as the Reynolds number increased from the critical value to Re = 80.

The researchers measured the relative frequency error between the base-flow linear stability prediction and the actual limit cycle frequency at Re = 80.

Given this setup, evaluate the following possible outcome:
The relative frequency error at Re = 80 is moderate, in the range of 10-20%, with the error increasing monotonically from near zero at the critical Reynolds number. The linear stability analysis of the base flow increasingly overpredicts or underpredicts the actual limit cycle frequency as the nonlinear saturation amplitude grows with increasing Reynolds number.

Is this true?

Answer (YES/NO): NO